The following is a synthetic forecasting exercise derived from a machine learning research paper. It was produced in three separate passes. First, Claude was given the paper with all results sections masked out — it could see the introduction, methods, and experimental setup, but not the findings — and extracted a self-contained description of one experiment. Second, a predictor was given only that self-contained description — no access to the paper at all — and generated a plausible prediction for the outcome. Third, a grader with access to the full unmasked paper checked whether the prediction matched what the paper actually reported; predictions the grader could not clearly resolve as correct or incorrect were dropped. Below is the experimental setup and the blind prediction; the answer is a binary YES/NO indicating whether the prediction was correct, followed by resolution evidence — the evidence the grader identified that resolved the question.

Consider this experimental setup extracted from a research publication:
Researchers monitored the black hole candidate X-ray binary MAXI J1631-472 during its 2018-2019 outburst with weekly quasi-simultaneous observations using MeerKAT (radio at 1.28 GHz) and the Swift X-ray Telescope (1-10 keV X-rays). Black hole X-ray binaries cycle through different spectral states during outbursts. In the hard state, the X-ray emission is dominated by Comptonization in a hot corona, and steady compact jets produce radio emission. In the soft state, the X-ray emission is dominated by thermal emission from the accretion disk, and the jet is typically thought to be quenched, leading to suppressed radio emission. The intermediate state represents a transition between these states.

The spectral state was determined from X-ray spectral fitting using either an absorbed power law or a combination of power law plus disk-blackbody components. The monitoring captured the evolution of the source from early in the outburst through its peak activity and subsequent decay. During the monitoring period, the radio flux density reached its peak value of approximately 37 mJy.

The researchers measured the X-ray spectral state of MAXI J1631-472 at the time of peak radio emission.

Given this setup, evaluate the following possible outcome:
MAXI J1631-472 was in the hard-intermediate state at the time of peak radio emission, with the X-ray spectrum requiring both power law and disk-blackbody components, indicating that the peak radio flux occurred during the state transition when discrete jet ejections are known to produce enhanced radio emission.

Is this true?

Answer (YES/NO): NO